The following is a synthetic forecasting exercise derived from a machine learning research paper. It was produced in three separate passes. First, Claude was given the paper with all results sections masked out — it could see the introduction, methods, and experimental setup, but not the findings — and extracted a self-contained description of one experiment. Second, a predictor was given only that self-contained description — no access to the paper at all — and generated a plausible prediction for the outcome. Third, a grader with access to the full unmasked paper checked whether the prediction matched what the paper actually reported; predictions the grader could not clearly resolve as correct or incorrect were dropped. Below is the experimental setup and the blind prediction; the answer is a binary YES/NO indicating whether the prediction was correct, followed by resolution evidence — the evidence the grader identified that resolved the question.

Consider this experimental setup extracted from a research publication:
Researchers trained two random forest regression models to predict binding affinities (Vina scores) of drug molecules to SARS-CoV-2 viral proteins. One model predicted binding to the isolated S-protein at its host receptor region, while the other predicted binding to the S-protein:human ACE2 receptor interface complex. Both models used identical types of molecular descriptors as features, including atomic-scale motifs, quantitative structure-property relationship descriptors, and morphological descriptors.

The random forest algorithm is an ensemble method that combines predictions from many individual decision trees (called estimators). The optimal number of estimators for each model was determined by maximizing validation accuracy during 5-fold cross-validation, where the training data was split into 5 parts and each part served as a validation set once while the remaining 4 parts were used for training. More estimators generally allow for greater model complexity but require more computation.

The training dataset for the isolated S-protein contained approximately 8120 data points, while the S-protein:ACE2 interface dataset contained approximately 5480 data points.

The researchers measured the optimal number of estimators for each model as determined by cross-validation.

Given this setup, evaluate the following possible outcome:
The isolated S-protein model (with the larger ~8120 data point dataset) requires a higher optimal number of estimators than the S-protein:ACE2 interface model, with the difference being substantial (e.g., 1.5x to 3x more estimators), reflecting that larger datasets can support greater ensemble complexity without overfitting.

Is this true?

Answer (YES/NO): NO